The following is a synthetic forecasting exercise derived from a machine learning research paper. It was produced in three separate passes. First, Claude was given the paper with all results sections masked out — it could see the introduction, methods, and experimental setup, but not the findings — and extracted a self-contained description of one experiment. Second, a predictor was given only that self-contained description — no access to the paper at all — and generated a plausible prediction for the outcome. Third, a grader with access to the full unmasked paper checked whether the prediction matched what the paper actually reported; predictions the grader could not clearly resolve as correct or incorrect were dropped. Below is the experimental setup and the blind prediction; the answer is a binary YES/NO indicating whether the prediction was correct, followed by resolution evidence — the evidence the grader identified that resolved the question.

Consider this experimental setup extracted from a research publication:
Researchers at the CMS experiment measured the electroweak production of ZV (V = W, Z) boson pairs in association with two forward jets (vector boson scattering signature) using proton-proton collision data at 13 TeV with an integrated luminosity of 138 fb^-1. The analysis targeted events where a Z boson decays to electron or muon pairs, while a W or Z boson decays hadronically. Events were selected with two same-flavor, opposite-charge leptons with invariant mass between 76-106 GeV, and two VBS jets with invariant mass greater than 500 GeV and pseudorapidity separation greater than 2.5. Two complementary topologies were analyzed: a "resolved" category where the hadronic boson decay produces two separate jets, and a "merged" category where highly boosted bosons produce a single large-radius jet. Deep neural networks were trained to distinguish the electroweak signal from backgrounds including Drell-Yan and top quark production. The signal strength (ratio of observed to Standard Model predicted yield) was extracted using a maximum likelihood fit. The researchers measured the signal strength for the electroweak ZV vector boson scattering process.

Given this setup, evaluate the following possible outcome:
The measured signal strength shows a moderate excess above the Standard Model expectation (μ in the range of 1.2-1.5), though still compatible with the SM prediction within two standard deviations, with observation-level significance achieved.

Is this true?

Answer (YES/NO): NO